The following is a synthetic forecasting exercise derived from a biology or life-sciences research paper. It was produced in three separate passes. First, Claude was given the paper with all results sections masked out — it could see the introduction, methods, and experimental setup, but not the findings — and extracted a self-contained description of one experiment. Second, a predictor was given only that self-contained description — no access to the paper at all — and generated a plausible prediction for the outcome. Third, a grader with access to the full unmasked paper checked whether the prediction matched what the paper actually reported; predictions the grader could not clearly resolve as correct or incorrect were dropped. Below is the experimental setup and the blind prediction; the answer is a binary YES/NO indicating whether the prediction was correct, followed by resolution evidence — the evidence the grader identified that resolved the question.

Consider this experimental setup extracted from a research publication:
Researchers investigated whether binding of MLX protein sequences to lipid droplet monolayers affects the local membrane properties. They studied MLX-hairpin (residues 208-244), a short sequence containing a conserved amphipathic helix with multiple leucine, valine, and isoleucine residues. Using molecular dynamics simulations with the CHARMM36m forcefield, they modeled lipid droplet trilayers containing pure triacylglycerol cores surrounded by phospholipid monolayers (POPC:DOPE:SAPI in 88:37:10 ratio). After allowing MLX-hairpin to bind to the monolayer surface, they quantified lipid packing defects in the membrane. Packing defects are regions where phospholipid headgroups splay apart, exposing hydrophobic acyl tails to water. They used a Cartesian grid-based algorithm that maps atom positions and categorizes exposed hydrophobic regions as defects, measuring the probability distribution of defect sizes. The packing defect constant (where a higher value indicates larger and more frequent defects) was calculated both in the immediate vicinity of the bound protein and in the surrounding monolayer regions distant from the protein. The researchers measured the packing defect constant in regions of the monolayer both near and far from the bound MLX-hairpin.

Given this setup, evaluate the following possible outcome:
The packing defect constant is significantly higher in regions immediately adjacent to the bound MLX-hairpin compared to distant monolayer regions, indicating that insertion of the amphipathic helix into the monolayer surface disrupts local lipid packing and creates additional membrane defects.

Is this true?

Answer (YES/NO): YES